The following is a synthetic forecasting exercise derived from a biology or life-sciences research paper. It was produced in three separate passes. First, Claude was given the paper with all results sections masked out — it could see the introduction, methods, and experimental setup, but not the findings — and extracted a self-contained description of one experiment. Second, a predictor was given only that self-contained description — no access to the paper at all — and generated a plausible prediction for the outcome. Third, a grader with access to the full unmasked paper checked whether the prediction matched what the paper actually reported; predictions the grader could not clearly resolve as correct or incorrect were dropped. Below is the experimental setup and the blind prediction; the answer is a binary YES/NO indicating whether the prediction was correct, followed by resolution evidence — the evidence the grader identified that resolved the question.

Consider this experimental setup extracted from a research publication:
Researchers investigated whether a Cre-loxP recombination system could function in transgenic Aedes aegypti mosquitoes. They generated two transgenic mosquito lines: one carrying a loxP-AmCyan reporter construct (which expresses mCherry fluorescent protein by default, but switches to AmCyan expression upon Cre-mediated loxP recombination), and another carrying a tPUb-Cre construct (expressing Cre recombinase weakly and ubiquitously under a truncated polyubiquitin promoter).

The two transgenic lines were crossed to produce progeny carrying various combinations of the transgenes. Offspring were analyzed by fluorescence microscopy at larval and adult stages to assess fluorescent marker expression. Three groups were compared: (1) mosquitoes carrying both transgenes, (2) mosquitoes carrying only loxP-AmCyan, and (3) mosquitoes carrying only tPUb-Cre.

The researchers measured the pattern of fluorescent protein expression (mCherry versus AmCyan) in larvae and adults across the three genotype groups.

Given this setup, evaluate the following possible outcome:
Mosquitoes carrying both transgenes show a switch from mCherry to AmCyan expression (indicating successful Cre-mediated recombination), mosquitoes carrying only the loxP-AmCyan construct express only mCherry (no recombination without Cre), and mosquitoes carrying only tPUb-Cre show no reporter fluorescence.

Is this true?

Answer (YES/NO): YES